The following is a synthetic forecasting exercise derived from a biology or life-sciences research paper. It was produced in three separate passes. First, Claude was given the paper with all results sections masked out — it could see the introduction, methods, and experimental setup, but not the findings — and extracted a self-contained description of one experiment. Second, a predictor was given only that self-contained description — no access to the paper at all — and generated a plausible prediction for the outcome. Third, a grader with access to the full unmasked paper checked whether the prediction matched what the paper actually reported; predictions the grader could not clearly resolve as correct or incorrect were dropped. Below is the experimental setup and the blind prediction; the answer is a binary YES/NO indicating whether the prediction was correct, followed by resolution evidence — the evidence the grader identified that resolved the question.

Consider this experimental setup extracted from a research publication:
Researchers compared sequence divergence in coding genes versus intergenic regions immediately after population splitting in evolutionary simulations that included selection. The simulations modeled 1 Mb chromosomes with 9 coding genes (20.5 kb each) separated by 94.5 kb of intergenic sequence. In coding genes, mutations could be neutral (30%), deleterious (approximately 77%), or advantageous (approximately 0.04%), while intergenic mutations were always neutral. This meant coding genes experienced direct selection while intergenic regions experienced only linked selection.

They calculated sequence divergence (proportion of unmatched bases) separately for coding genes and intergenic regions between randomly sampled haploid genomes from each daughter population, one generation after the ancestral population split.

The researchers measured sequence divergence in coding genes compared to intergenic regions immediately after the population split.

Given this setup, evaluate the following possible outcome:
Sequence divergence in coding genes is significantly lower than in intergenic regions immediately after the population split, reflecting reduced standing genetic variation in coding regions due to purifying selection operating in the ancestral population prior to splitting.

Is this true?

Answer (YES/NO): YES